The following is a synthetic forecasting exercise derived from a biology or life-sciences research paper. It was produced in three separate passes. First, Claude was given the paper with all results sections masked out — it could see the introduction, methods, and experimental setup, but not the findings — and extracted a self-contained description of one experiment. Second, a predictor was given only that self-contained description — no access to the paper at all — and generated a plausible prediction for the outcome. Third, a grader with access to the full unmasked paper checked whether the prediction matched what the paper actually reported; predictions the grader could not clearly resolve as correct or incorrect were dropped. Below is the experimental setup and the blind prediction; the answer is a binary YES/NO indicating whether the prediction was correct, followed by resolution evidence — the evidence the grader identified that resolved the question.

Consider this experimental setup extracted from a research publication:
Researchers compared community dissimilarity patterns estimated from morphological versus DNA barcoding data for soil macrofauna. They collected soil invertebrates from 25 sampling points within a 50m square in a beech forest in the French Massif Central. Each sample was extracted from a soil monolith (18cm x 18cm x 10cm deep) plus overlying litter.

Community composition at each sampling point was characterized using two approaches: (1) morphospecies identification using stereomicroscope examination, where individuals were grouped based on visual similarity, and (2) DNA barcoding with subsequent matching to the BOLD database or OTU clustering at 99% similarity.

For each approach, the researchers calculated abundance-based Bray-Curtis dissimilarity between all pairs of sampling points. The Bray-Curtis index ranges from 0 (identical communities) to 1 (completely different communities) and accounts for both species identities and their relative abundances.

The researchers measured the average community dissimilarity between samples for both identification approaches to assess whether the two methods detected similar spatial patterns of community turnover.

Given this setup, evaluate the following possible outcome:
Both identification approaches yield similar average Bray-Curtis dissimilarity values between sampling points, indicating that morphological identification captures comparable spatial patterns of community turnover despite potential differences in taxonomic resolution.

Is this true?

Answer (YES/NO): NO